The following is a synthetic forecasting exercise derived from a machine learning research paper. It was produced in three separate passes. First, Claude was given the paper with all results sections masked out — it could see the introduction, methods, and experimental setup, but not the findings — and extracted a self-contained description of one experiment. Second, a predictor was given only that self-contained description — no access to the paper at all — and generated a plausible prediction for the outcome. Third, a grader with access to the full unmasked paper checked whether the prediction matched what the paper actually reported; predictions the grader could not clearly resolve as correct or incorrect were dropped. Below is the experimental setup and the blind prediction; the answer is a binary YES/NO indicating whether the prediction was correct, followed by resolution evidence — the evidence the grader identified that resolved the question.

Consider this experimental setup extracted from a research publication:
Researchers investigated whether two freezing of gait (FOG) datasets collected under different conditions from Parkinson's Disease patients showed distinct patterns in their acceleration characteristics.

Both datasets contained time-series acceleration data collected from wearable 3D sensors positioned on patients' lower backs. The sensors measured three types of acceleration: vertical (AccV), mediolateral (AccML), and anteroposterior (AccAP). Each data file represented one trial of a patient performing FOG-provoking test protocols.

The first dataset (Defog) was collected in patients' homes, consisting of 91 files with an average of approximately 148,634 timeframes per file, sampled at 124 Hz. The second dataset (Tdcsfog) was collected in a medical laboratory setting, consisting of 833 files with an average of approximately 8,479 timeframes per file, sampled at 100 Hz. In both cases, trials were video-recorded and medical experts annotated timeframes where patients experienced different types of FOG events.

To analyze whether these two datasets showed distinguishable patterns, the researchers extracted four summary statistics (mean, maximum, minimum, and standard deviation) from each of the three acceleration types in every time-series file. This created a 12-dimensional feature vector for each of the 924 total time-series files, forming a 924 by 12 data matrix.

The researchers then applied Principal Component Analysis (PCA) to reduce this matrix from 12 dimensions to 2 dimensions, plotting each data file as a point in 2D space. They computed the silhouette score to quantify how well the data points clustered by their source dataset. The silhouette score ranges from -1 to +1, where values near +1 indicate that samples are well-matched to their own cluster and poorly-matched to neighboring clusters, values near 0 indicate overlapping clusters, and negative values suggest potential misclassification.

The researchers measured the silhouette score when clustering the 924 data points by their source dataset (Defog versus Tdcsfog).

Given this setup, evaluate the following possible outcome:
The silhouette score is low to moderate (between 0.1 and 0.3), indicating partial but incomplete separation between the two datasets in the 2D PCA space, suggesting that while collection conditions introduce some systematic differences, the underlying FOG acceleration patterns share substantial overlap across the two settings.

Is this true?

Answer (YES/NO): NO